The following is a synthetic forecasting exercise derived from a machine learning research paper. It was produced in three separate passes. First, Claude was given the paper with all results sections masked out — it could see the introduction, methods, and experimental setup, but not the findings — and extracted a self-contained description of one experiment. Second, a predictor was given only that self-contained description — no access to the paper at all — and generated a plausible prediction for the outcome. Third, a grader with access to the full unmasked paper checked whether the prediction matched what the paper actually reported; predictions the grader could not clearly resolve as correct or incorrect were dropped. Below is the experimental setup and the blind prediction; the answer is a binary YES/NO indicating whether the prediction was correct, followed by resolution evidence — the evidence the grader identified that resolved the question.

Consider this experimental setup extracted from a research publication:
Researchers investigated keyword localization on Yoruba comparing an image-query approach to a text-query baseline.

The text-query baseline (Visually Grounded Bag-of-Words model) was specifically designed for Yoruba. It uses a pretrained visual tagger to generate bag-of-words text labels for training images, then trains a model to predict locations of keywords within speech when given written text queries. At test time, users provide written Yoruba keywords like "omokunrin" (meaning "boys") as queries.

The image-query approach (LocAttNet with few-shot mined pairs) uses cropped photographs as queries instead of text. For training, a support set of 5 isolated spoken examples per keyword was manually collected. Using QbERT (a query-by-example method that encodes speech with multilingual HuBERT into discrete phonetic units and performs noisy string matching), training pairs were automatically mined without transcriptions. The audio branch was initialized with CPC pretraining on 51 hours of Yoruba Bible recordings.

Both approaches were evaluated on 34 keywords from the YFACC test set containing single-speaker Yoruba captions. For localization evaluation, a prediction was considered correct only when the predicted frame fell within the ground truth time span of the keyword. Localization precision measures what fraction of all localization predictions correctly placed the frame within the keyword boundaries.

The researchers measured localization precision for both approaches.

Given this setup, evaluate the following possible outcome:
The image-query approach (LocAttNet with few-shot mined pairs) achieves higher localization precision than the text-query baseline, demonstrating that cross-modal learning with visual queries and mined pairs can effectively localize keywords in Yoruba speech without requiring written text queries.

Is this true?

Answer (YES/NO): NO